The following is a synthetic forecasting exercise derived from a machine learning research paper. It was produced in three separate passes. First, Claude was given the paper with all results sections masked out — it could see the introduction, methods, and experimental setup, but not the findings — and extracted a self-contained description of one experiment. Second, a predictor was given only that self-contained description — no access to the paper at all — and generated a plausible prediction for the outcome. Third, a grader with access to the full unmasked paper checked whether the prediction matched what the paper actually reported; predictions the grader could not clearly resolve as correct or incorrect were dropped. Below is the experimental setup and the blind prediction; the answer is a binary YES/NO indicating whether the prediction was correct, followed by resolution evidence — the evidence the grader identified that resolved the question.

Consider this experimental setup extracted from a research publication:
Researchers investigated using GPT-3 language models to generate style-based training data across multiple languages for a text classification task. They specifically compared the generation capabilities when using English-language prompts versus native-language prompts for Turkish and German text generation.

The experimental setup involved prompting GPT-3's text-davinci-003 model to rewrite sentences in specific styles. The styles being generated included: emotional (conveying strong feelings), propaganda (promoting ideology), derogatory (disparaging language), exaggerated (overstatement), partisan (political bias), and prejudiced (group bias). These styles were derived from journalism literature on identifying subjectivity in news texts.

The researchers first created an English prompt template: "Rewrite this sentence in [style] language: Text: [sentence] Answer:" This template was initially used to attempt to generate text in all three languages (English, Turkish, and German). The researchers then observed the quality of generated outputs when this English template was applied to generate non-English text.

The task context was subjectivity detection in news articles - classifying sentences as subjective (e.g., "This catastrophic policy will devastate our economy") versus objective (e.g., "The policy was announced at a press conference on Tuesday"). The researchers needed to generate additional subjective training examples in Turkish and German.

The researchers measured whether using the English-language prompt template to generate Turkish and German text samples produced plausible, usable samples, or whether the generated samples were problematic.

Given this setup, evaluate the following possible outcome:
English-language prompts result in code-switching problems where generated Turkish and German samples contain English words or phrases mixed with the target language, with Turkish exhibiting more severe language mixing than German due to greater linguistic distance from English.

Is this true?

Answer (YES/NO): NO